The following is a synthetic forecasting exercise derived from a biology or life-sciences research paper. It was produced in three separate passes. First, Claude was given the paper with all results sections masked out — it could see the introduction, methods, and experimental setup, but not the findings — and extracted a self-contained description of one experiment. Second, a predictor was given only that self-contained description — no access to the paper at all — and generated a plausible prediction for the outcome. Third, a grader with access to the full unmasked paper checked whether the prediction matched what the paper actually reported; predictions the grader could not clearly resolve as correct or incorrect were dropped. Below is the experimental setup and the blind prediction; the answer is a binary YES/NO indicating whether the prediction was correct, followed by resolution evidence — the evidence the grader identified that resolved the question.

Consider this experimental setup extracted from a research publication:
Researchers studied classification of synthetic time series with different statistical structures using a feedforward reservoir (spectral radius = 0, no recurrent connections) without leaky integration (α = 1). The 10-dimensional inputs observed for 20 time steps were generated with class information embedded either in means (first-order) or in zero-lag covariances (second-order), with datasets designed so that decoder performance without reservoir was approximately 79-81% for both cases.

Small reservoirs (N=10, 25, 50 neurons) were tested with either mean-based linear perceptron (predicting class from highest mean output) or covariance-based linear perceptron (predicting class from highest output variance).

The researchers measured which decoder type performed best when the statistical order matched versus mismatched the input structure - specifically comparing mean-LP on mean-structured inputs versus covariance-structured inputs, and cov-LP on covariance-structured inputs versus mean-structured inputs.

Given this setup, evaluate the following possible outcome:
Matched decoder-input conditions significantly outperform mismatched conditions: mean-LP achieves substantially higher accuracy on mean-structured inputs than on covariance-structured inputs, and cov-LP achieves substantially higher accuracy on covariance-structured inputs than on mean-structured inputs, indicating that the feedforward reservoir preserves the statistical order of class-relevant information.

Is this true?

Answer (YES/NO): YES